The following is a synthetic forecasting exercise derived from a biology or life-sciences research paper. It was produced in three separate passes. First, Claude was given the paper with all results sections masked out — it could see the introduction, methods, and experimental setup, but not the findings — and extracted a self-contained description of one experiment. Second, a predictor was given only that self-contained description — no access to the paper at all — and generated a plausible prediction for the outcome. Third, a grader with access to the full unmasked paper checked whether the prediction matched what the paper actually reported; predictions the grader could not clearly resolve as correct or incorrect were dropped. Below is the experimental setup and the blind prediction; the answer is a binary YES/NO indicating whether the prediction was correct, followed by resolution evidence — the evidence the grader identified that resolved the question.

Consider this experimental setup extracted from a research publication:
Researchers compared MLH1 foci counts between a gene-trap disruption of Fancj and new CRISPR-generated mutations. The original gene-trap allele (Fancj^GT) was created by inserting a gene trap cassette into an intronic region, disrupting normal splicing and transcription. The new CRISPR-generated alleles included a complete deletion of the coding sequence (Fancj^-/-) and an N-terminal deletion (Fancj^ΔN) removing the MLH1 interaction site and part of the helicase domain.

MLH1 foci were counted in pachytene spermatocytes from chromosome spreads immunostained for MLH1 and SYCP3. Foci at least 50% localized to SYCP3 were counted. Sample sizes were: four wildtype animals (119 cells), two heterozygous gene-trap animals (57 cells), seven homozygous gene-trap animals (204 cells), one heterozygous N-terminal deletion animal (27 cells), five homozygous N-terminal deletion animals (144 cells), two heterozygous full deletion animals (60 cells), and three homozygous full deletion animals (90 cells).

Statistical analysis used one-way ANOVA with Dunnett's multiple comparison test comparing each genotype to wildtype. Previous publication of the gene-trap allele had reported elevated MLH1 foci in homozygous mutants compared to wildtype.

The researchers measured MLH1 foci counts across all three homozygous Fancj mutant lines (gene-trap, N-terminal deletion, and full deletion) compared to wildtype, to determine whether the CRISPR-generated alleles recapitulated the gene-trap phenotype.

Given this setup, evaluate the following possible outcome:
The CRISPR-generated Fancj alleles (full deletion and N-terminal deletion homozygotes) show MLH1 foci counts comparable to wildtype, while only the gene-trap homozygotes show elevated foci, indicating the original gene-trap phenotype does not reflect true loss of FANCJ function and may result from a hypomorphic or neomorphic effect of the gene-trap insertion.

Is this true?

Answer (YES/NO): NO